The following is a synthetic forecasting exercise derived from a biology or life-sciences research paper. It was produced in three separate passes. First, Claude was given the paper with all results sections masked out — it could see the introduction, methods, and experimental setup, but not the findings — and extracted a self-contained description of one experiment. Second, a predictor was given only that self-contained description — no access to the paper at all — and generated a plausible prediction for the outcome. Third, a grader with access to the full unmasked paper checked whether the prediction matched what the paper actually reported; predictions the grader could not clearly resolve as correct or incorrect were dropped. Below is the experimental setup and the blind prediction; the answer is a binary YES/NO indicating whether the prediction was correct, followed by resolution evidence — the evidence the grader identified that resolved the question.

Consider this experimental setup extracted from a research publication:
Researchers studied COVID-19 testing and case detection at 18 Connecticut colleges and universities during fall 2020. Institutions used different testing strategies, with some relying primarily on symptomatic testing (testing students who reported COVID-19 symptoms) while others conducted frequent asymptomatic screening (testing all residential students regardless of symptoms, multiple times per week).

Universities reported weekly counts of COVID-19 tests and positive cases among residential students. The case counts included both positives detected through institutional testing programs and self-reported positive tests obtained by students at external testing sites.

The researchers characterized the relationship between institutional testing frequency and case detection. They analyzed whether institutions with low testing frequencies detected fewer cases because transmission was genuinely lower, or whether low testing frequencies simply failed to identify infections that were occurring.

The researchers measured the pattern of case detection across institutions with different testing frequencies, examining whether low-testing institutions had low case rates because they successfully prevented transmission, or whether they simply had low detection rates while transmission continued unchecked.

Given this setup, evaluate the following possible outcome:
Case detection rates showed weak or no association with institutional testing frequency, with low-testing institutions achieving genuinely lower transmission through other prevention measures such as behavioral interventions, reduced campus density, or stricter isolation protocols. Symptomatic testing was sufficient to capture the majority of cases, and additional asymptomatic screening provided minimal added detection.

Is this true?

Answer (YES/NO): NO